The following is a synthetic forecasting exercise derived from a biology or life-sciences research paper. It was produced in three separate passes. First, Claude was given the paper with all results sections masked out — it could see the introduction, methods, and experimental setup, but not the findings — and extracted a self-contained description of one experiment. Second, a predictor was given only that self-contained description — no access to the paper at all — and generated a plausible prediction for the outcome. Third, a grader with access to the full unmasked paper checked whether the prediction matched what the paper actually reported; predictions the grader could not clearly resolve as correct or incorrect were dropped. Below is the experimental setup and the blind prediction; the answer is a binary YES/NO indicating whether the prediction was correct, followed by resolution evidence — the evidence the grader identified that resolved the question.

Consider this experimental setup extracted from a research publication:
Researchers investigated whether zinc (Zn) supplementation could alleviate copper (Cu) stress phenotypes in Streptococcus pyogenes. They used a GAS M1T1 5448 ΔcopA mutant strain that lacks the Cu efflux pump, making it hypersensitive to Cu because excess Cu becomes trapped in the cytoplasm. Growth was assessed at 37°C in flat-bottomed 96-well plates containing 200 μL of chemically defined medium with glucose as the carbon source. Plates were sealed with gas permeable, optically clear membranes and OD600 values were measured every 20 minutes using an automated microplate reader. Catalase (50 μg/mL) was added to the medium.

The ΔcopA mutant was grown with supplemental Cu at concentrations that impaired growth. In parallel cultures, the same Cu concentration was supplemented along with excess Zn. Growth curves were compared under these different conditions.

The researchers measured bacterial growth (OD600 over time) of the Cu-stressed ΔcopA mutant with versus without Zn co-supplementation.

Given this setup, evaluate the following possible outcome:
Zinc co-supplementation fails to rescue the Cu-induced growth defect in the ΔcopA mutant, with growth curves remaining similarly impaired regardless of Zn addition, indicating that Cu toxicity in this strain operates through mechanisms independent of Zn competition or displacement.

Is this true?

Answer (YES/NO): NO